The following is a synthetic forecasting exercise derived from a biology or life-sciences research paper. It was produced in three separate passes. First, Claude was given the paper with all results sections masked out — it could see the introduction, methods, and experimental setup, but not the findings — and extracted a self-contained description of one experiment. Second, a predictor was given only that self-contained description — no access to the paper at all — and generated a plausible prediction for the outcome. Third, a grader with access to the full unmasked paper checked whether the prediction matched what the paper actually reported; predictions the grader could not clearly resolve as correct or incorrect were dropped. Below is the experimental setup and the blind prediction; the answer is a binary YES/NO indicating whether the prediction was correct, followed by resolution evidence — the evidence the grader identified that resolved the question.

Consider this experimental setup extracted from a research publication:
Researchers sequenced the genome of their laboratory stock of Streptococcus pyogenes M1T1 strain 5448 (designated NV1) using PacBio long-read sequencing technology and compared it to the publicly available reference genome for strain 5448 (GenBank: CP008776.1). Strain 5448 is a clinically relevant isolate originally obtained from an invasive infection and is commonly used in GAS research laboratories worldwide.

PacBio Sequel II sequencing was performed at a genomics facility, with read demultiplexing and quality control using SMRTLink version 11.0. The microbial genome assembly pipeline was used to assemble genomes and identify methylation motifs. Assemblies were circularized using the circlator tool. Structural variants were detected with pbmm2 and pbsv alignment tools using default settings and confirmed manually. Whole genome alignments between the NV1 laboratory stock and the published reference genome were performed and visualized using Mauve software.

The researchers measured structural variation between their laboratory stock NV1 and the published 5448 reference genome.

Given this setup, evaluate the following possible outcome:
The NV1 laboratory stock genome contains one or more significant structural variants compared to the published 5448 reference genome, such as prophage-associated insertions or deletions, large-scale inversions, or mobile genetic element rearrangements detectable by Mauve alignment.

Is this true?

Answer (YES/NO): YES